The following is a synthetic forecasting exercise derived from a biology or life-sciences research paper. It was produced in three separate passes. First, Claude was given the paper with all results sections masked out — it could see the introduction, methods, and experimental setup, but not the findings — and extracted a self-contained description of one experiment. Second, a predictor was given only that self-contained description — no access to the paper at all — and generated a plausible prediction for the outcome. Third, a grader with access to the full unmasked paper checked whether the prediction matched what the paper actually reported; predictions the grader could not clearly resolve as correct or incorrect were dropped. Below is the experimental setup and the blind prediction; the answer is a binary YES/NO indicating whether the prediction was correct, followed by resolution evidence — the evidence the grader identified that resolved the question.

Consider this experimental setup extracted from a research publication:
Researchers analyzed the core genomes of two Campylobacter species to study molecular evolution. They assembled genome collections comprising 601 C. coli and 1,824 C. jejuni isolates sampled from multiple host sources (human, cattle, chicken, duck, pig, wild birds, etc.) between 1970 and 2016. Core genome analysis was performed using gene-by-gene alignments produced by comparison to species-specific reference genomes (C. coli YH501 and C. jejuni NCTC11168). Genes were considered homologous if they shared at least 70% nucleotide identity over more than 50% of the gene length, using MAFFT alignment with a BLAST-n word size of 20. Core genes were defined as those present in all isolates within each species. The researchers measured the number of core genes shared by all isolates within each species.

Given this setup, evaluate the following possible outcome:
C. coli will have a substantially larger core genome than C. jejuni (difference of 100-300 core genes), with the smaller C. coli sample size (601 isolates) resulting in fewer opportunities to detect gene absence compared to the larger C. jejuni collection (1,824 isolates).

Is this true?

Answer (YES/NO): NO